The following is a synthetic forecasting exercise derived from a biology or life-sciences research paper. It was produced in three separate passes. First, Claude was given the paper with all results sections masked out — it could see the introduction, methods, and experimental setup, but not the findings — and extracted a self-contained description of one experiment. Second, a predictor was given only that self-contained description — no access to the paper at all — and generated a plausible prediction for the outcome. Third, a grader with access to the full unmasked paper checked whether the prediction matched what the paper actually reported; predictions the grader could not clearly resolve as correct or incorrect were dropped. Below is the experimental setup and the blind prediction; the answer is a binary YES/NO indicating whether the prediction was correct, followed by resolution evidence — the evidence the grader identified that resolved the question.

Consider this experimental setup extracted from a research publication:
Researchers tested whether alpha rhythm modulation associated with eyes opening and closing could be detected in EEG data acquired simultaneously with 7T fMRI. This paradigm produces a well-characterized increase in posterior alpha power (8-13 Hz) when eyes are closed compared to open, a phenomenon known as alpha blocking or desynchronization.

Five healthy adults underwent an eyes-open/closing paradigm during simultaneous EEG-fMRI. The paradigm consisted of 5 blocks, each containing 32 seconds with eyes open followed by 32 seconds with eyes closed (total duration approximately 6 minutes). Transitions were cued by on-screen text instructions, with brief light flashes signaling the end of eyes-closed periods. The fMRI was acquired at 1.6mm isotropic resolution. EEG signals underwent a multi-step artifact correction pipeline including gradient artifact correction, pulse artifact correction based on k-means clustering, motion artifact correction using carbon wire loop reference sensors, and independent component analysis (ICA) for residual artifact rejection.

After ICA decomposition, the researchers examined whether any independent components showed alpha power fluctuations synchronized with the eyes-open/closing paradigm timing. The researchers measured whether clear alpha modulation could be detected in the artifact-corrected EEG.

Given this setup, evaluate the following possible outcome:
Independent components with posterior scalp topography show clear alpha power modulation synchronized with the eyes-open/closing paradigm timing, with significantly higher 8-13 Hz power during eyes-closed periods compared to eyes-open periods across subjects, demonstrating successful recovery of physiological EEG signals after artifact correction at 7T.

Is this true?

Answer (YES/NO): YES